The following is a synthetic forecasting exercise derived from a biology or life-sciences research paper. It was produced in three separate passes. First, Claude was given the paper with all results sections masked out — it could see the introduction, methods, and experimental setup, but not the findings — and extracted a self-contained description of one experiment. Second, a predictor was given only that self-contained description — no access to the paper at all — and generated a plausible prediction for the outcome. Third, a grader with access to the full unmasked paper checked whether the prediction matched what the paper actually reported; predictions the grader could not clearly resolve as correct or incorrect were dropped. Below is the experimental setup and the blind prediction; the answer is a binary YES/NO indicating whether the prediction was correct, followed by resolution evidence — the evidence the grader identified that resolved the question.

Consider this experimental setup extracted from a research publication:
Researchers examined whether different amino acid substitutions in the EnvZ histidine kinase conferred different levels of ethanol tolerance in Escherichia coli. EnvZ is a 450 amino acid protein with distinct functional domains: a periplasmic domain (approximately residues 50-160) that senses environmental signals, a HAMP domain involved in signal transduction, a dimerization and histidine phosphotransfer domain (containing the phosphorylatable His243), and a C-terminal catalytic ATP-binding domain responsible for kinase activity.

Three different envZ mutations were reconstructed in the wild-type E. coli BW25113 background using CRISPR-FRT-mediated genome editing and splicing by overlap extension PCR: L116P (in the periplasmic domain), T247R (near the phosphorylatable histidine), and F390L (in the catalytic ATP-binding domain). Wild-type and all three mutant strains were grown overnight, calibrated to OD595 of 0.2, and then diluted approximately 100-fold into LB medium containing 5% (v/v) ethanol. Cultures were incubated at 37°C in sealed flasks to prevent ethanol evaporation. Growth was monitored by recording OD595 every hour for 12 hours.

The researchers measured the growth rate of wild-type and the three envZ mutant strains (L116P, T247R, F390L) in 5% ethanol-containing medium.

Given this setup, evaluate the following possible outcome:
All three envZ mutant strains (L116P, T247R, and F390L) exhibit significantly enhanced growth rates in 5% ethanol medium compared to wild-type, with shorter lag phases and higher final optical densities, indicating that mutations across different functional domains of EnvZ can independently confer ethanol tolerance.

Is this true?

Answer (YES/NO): NO